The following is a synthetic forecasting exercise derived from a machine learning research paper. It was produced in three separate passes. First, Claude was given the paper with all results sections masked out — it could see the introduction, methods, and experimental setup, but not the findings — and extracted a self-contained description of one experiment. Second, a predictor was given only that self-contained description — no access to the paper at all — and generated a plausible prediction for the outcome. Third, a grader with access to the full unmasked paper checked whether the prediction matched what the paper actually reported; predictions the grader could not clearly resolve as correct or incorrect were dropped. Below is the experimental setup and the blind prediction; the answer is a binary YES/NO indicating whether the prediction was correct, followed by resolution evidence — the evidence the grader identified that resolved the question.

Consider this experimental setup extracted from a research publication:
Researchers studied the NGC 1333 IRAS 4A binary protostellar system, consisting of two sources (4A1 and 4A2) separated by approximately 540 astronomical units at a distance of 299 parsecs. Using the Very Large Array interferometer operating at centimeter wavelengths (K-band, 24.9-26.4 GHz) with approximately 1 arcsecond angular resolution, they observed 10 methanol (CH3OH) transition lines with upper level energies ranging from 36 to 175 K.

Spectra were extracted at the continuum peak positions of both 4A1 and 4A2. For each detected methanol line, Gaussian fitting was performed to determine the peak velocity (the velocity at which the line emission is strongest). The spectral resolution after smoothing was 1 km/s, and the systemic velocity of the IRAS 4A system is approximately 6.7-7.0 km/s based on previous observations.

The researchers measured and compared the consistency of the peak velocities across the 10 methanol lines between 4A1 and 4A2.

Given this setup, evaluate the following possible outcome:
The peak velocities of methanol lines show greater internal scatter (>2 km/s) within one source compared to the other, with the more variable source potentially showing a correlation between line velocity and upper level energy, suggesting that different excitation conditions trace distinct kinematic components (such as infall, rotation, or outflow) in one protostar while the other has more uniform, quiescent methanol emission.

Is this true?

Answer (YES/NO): NO